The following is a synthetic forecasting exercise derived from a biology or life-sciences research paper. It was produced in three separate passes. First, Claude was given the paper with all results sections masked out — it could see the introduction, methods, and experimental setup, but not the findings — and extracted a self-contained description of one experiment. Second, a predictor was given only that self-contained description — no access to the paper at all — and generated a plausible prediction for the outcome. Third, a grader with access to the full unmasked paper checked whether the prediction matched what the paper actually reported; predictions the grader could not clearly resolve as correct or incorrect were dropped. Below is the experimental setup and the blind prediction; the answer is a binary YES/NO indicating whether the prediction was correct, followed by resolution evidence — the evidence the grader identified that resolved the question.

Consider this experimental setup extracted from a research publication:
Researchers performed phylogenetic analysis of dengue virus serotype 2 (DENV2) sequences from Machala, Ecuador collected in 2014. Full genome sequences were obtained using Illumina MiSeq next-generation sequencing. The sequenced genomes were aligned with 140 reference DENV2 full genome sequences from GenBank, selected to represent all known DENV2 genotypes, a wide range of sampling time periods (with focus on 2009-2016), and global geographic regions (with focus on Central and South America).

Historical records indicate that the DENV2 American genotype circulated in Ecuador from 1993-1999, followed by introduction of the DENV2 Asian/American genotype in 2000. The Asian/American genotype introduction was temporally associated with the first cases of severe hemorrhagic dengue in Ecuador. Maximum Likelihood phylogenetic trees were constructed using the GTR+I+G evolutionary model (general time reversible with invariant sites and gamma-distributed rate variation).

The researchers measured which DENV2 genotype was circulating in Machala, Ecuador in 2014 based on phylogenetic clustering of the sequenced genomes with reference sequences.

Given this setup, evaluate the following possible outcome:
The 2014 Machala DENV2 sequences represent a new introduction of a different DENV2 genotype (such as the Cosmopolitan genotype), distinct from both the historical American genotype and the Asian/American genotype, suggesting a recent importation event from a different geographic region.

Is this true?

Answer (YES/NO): NO